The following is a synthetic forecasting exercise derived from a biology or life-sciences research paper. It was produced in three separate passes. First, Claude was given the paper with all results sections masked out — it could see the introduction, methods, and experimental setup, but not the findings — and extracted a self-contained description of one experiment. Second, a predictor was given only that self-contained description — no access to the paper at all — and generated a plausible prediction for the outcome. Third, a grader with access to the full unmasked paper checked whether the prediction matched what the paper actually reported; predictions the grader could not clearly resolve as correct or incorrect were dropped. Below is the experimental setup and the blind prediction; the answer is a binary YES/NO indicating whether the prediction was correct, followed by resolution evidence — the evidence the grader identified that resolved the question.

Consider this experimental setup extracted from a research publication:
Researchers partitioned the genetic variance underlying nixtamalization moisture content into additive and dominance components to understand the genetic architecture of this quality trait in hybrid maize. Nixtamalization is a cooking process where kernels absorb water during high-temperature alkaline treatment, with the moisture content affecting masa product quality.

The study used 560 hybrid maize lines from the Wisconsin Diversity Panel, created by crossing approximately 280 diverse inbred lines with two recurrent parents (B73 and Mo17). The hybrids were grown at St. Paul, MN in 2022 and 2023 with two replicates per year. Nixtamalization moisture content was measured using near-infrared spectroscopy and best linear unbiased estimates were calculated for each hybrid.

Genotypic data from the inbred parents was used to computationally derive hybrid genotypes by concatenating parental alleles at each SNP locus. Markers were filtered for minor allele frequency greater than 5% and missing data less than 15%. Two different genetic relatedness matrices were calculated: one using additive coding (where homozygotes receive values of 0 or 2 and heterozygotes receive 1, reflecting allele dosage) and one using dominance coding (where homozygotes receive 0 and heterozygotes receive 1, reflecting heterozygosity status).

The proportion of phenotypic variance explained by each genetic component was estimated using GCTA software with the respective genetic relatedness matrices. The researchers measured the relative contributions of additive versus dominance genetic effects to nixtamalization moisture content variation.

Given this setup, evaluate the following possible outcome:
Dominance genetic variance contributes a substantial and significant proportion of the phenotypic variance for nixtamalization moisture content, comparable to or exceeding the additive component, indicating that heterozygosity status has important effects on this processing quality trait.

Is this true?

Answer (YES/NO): YES